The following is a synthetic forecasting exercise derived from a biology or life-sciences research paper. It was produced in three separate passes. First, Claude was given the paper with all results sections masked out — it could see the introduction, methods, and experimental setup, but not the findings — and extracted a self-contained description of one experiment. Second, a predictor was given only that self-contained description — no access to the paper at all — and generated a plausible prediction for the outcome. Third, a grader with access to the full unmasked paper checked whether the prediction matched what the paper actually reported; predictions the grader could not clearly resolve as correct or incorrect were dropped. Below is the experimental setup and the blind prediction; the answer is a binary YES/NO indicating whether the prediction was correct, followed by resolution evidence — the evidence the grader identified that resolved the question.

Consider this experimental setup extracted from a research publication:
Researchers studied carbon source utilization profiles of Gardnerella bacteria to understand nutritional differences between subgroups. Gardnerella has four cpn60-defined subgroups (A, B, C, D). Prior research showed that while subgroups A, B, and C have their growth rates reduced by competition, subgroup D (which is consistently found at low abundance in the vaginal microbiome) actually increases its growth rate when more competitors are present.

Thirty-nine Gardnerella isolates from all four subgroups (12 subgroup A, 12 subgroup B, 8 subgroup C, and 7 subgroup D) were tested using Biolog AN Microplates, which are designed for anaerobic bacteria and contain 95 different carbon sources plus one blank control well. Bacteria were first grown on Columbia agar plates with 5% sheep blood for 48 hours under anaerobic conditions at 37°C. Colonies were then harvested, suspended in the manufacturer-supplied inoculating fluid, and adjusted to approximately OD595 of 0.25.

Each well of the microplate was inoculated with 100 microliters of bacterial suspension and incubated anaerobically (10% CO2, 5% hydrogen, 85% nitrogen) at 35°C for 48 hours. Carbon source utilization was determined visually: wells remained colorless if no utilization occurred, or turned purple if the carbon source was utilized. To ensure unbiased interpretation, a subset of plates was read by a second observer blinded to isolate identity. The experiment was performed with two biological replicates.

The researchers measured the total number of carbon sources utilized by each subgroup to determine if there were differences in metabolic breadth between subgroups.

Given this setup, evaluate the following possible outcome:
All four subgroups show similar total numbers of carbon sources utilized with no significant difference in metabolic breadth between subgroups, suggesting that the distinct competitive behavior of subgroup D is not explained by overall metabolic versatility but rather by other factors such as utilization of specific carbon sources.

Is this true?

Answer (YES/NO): NO